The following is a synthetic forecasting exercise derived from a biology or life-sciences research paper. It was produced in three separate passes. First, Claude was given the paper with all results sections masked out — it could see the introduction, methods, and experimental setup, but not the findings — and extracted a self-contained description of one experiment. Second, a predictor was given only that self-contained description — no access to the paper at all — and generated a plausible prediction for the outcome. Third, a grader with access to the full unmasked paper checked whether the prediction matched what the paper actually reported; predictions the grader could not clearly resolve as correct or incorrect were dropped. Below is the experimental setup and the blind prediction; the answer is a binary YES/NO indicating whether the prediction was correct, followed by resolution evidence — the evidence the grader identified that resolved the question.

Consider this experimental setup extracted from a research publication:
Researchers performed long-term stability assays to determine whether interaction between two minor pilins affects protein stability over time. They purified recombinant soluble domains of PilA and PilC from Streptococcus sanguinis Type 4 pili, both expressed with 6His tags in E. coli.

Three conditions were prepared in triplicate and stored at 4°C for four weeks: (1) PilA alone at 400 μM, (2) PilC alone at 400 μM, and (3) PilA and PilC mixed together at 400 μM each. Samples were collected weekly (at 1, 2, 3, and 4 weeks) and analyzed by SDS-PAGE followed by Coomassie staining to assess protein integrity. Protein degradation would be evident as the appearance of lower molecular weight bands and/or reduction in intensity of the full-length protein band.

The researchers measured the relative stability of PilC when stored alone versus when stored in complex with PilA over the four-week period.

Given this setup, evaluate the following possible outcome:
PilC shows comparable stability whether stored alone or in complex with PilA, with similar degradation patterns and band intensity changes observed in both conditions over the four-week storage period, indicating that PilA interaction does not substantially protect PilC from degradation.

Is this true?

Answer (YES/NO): NO